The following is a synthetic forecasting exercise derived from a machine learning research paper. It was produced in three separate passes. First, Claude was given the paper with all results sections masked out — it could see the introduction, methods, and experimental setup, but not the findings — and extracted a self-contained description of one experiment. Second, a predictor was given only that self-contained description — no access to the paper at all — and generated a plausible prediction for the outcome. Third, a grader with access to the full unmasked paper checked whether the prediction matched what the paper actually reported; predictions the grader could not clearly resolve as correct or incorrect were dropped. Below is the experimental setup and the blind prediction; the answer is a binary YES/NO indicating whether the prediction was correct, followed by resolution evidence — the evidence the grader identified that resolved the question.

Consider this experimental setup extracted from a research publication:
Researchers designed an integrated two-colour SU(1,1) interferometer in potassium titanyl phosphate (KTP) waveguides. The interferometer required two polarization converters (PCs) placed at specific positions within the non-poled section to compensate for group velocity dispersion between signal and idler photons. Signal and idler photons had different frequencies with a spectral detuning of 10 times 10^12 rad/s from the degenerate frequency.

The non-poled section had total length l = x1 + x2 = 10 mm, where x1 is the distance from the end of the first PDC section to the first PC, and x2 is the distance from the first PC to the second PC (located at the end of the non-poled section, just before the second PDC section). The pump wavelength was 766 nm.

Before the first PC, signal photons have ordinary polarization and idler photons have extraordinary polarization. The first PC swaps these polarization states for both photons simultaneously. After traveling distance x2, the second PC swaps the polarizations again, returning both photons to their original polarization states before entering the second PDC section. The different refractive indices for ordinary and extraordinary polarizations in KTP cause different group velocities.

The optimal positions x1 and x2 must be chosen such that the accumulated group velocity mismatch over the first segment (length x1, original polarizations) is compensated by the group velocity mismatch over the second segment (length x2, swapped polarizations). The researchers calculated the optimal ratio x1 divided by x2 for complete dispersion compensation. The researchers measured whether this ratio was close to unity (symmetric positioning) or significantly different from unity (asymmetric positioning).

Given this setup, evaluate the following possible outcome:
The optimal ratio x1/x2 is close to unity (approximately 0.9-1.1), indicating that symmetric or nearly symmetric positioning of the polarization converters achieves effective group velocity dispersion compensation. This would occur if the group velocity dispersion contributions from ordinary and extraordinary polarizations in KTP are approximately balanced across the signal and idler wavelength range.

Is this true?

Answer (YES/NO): NO